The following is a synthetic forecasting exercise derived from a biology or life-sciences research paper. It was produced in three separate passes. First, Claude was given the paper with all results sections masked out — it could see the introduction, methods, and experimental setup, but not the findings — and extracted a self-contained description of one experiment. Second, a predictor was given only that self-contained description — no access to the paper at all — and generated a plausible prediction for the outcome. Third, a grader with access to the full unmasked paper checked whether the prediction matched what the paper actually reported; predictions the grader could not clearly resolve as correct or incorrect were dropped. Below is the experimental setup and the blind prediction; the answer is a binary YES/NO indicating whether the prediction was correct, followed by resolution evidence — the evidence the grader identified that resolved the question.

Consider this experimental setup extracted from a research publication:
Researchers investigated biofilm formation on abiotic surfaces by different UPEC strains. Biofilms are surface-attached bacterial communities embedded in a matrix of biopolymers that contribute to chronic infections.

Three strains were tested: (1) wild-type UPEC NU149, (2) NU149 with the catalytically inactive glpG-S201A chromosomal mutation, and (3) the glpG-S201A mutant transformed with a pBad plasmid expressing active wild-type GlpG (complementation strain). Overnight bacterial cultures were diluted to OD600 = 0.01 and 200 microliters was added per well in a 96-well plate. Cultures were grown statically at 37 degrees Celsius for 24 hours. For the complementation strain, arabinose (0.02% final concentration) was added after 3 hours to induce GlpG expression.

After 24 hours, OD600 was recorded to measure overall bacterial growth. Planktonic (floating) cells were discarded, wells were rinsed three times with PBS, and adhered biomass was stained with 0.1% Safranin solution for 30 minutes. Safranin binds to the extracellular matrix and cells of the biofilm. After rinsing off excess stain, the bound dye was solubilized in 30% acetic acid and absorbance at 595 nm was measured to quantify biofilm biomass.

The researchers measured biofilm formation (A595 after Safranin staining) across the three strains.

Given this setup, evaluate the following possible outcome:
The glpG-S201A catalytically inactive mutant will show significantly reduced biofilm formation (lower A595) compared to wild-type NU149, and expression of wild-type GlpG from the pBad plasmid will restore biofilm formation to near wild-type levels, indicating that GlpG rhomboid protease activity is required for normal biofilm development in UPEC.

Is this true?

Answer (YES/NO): NO